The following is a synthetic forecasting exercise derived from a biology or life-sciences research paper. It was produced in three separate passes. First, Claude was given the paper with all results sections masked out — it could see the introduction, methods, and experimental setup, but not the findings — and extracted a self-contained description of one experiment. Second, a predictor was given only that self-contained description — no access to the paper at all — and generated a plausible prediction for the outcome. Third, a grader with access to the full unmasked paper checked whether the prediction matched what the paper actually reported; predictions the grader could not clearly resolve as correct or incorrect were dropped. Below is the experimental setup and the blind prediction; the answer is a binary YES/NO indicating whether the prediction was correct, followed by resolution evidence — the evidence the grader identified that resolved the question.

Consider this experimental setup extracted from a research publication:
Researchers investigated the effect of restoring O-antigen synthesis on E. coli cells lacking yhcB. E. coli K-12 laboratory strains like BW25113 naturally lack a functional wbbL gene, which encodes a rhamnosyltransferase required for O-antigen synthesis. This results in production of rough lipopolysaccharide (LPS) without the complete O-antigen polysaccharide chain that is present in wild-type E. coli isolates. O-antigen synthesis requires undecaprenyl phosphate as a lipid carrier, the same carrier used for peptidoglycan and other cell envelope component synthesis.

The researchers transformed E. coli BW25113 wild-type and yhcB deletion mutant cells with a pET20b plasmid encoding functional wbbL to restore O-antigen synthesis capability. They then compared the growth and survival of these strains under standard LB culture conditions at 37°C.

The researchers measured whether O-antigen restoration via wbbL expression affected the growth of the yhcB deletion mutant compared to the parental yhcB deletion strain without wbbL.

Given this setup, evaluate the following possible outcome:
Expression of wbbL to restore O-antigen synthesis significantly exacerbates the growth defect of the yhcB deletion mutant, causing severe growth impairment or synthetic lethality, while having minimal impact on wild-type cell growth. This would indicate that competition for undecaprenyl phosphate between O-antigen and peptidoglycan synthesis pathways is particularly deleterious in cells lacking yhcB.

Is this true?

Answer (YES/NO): YES